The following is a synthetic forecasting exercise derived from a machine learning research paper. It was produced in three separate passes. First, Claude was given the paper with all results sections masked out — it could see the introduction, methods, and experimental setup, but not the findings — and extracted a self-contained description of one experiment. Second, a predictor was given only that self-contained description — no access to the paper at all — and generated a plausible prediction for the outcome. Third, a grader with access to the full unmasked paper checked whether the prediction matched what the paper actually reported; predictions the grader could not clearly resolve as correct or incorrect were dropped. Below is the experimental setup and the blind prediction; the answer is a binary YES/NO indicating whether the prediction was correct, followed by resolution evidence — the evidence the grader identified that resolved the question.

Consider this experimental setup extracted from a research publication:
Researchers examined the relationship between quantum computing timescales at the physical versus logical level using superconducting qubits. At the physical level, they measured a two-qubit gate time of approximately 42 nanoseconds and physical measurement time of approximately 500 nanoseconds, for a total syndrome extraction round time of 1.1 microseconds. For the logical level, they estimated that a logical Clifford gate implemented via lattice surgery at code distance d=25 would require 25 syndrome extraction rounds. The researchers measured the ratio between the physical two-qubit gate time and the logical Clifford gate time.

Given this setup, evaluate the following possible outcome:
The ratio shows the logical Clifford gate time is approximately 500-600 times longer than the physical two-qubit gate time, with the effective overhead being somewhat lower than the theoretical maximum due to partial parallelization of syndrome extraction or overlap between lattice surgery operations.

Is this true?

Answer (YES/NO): NO